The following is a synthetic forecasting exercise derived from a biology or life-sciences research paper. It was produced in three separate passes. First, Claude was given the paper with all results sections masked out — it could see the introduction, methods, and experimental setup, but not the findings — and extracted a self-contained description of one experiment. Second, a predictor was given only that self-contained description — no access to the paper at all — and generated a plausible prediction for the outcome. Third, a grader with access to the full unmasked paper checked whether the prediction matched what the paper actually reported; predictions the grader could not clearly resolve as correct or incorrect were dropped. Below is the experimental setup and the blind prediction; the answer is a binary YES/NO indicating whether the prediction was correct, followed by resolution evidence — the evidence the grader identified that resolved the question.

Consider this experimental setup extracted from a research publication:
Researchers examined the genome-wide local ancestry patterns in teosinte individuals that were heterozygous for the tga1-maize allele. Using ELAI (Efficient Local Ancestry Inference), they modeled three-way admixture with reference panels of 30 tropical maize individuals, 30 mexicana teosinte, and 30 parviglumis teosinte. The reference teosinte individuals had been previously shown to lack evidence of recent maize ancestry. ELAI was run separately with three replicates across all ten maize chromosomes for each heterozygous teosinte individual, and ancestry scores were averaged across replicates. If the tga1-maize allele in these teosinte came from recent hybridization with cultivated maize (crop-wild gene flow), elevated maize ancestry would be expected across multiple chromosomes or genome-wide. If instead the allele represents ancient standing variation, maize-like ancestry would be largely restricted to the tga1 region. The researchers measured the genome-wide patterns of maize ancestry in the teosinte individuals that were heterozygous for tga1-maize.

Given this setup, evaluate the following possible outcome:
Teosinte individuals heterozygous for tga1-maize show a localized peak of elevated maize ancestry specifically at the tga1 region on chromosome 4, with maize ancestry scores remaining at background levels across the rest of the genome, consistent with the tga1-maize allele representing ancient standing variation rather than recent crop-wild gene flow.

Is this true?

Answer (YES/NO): NO